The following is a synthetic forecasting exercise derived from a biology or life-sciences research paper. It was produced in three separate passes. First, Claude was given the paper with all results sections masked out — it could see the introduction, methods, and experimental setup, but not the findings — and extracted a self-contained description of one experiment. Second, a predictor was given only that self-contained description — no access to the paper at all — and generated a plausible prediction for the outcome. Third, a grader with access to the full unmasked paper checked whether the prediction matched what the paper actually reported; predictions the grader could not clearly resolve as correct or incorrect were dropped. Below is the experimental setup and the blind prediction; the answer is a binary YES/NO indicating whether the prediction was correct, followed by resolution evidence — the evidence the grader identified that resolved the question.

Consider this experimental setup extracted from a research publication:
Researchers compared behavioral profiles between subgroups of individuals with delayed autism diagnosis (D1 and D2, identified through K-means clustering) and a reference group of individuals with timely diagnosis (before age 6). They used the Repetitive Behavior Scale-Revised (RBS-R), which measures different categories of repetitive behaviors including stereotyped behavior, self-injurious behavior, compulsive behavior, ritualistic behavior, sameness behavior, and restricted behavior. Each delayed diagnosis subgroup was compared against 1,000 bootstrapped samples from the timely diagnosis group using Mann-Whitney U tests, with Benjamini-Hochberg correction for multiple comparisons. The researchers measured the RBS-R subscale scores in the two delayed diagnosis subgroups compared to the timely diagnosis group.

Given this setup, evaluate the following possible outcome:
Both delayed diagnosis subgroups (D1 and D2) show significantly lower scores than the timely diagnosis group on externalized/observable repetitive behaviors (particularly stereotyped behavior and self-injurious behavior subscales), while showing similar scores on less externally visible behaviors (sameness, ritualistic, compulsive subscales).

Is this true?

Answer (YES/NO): NO